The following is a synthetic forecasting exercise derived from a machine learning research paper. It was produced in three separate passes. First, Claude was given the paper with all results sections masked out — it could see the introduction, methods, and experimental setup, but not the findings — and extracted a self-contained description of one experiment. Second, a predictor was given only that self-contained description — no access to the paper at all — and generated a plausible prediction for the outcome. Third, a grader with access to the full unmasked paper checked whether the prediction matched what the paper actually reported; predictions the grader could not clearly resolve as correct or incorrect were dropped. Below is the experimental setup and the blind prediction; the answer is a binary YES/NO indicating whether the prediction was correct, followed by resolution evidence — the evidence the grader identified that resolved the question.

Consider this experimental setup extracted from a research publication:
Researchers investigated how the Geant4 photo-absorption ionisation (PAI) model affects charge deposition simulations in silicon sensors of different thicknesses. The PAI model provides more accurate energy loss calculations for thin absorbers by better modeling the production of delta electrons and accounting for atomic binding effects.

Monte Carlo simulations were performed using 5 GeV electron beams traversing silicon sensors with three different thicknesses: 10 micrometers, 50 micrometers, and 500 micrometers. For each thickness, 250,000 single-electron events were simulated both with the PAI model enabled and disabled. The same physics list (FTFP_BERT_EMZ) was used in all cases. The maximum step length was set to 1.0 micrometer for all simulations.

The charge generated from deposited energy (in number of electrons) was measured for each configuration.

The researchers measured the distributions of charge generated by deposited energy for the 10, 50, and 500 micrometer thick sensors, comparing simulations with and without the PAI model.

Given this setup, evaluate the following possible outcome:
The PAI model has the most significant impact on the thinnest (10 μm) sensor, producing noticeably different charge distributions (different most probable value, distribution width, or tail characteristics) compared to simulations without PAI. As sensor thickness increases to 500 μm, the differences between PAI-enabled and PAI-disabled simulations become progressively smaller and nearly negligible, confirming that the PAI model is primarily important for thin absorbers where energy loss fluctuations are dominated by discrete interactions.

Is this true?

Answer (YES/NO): YES